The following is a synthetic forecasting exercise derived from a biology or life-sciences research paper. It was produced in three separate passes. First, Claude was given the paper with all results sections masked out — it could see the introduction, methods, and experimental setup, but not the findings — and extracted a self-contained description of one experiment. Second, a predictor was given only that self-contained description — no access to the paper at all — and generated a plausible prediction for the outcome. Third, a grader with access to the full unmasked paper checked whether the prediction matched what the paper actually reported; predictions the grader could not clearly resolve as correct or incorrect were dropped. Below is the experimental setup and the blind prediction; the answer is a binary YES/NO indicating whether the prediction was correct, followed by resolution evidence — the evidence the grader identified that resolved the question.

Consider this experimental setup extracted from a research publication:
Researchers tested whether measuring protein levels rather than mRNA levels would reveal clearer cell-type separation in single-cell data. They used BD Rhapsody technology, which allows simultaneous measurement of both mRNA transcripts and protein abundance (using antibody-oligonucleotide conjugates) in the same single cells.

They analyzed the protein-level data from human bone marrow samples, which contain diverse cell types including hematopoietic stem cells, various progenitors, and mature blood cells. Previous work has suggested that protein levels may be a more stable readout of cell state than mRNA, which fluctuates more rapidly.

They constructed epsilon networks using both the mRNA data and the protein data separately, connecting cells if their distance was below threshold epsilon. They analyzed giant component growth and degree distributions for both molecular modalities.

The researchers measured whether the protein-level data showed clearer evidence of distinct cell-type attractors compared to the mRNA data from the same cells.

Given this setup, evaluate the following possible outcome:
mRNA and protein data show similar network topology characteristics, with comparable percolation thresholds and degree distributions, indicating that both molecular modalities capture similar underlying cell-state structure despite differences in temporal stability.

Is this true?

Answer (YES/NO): YES